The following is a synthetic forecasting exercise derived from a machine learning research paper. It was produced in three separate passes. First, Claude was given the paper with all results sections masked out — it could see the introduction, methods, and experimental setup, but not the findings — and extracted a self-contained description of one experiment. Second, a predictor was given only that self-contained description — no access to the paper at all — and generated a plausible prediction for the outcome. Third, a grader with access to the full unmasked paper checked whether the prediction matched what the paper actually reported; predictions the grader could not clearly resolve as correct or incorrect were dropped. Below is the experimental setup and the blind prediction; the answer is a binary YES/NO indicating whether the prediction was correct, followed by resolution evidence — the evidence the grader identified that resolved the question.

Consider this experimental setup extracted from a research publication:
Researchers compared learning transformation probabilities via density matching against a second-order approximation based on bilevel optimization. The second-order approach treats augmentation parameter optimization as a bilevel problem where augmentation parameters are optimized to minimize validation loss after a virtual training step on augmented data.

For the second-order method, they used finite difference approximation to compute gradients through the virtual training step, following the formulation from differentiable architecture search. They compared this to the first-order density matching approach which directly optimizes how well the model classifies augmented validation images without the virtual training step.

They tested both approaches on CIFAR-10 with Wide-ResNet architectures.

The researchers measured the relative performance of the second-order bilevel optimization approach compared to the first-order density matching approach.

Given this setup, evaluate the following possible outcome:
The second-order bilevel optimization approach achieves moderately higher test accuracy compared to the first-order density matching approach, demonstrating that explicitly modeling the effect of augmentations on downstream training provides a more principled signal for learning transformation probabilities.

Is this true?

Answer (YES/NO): NO